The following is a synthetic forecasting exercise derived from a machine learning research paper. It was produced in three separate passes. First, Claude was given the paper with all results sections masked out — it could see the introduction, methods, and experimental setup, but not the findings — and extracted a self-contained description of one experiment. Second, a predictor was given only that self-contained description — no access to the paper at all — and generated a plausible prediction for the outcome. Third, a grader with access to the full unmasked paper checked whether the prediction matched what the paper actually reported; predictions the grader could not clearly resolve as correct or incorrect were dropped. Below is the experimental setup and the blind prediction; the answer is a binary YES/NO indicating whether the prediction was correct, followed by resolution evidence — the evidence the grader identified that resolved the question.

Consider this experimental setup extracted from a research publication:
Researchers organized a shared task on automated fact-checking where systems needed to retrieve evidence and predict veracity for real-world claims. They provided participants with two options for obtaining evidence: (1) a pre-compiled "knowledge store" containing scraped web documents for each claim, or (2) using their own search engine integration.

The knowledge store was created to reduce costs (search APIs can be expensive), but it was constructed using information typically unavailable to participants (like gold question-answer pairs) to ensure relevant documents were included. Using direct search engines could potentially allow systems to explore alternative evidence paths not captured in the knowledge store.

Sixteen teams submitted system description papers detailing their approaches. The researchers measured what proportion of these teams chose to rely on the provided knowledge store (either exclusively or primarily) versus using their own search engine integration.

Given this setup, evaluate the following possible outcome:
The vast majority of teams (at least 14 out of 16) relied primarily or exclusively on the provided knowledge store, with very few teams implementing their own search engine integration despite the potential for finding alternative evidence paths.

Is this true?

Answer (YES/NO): NO